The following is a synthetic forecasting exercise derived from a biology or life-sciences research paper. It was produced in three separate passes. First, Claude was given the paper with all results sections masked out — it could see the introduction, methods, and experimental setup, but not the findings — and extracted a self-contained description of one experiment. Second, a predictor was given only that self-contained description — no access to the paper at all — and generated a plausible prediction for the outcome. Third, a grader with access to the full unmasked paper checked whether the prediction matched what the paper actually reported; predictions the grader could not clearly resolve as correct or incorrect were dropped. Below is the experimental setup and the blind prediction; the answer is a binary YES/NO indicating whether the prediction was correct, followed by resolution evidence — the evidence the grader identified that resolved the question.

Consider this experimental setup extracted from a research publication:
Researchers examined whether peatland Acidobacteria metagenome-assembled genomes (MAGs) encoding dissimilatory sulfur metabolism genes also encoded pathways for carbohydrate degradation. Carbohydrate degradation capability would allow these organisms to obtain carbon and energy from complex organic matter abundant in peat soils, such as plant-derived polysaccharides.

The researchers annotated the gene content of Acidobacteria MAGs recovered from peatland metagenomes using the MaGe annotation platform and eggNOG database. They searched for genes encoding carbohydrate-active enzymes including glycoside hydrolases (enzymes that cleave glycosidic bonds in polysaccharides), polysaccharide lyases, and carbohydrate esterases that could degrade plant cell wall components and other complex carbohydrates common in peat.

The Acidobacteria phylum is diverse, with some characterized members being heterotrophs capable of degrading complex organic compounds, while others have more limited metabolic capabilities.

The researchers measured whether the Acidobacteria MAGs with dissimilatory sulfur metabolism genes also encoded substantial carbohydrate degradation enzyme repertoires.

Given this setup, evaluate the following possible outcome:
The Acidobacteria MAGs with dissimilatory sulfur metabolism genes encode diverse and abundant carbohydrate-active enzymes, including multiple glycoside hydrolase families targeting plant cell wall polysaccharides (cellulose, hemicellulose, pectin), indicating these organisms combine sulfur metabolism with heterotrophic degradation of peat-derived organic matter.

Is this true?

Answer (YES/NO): YES